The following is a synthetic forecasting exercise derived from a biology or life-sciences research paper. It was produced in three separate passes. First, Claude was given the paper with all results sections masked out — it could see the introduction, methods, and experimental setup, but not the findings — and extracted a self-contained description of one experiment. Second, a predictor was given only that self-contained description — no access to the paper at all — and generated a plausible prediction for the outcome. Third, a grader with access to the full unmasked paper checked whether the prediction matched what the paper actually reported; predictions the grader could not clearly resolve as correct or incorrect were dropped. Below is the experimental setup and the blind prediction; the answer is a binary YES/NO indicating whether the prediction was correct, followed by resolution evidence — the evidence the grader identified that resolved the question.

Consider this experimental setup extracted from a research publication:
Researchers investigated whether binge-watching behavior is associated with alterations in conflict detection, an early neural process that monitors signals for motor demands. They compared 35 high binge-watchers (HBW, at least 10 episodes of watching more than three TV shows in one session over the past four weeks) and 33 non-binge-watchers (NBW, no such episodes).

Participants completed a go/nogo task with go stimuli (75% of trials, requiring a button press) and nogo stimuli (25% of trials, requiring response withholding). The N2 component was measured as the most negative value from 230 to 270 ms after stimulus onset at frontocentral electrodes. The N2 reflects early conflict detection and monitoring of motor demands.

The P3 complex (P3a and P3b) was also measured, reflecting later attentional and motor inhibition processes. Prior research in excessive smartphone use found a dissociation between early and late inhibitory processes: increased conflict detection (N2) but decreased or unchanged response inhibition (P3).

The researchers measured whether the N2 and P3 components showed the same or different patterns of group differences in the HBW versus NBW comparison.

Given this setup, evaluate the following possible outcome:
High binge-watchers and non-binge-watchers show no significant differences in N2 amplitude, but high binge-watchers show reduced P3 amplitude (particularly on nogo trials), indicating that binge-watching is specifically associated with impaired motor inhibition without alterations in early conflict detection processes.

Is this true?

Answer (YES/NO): NO